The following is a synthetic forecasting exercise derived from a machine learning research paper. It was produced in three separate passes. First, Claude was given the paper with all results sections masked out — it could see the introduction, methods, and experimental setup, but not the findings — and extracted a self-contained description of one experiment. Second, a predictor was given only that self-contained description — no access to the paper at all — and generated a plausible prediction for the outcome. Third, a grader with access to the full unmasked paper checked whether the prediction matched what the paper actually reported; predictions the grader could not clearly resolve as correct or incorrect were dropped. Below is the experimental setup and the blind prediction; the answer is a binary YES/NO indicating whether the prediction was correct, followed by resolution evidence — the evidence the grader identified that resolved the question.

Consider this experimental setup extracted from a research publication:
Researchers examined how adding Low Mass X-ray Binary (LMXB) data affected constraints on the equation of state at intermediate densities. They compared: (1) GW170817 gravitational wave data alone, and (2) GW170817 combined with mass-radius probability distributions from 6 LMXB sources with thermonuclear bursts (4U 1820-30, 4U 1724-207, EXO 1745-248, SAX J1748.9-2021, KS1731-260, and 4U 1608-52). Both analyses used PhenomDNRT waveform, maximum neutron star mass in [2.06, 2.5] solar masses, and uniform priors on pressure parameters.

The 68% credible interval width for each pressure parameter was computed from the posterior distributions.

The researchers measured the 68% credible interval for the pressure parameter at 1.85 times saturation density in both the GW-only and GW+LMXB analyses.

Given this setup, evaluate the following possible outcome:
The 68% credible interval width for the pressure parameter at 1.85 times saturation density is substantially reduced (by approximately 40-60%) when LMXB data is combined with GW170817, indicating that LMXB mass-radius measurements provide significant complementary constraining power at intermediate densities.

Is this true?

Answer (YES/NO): YES